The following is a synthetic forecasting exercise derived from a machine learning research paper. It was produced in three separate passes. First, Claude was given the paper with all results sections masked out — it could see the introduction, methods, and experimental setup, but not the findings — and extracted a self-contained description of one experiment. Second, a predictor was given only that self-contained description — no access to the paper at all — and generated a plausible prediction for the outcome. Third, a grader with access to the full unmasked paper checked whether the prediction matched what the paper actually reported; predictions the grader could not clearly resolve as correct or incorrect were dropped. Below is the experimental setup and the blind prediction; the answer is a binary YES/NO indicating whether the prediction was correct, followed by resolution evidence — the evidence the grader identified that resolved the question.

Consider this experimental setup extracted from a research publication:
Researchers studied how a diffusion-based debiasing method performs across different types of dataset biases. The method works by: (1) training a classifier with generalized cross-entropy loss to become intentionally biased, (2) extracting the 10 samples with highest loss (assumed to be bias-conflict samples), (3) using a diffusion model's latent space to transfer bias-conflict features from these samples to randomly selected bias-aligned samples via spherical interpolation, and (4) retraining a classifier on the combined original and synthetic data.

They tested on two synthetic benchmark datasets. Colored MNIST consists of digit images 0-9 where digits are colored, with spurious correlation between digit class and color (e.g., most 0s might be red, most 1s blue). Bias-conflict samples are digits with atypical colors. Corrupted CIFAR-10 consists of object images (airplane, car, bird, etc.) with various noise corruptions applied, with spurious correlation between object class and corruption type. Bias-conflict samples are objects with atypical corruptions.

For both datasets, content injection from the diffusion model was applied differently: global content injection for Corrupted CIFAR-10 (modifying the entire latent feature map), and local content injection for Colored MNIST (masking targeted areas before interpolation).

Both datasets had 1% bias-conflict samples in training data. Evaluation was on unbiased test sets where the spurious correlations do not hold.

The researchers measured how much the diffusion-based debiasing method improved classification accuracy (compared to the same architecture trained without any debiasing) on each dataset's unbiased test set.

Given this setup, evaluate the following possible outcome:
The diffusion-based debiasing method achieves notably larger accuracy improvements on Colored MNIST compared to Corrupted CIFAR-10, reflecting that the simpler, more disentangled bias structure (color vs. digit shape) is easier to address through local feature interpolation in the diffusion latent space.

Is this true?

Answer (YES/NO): YES